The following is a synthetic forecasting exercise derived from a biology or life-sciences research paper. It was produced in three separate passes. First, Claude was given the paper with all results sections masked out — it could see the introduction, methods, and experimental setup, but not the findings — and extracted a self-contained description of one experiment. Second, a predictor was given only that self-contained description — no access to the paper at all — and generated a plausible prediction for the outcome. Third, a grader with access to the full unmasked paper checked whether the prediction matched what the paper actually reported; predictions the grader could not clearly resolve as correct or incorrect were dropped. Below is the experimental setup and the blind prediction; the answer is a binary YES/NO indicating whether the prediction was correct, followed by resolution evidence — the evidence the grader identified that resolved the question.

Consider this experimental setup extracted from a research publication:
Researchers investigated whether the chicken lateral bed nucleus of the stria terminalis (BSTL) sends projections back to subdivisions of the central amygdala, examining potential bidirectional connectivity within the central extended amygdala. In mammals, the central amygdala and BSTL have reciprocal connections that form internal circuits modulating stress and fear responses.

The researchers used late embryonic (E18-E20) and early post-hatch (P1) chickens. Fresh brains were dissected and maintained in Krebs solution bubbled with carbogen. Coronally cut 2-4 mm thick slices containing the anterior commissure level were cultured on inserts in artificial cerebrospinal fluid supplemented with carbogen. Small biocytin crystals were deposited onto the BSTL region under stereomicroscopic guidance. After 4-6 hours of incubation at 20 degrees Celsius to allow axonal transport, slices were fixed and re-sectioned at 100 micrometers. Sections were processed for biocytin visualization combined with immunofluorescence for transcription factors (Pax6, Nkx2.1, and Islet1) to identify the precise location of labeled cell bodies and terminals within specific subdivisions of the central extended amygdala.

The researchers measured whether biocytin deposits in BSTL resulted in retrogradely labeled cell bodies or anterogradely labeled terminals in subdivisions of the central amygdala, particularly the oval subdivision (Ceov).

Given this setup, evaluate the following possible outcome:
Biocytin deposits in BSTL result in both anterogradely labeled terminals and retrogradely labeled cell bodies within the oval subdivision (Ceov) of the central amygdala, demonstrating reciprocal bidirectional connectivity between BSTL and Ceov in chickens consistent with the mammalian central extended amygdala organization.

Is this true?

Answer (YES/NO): NO